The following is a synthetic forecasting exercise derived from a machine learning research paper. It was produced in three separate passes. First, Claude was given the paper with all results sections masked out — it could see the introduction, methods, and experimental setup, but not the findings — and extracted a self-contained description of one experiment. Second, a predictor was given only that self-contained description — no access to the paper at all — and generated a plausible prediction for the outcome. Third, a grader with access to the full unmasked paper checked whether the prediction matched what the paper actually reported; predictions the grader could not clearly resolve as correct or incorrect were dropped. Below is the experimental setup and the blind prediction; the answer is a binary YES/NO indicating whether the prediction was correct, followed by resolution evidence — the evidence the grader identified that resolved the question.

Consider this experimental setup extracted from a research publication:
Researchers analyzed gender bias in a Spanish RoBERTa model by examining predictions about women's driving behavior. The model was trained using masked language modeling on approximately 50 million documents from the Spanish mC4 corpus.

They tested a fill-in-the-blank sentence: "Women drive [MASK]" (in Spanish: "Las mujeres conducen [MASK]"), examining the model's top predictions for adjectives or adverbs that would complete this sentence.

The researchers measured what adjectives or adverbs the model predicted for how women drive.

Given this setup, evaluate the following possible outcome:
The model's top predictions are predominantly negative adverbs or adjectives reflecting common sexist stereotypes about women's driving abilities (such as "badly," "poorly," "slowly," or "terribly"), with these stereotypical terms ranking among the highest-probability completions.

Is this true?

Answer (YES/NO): NO